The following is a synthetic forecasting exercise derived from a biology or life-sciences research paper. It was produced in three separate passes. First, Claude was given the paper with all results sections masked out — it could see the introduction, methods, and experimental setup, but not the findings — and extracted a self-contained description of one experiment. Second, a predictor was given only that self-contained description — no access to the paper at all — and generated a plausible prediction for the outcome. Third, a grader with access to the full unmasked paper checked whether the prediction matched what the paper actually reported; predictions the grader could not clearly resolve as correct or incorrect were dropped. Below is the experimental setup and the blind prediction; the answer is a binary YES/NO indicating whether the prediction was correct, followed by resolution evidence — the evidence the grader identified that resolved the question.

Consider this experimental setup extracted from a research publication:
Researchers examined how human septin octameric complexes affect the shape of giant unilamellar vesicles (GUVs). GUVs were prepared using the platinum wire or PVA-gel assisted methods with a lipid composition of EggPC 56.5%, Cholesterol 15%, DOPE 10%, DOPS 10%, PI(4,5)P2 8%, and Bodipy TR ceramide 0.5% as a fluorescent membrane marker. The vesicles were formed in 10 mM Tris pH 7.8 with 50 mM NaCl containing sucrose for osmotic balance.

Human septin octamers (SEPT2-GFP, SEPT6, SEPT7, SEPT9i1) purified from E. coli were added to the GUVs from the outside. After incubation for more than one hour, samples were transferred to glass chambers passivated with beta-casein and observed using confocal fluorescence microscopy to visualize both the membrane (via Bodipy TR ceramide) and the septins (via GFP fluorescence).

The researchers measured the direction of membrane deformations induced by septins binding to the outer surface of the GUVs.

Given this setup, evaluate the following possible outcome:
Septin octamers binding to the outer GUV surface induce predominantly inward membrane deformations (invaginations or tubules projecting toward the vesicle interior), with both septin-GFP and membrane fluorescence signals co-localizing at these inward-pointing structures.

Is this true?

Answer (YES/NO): NO